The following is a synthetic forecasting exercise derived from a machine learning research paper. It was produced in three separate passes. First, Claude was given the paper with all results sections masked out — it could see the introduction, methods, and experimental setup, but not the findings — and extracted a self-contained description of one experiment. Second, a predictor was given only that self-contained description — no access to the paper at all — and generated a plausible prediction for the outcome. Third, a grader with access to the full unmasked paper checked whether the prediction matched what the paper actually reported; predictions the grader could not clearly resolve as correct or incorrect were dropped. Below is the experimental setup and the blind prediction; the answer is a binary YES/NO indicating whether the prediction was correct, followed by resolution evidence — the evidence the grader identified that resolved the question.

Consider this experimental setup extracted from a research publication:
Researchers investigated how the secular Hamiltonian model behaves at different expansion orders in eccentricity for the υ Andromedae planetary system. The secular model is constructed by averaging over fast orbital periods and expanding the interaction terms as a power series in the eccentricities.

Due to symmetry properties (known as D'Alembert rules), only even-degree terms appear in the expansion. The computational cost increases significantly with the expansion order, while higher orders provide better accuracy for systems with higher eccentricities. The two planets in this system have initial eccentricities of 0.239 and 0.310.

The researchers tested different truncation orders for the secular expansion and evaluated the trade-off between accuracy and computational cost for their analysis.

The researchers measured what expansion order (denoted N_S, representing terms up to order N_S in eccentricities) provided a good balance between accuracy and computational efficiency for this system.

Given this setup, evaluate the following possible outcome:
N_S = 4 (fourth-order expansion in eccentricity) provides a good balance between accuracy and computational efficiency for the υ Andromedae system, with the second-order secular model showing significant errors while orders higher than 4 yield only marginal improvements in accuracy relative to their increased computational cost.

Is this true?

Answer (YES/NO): NO